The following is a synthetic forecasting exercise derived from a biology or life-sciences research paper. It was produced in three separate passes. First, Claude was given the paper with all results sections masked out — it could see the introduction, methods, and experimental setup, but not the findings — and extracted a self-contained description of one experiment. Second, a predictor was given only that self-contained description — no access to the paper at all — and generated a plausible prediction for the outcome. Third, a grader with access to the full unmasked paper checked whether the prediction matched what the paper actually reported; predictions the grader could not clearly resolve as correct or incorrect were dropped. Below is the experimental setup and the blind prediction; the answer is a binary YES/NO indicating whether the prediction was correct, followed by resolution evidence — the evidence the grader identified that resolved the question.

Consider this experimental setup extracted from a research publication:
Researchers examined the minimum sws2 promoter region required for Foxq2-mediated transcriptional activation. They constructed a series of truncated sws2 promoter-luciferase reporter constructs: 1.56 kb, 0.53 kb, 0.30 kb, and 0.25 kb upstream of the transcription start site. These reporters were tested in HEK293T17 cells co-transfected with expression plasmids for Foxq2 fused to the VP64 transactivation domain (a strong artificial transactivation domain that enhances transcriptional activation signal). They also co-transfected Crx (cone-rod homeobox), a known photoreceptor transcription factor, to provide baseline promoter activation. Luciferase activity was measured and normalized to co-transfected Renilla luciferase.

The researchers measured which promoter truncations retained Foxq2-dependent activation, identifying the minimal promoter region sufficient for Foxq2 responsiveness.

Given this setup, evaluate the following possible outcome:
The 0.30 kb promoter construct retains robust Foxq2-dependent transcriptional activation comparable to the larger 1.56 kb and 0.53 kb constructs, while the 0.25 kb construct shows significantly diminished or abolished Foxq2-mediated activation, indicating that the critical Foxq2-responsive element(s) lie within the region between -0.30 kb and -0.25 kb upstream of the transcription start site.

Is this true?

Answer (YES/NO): NO